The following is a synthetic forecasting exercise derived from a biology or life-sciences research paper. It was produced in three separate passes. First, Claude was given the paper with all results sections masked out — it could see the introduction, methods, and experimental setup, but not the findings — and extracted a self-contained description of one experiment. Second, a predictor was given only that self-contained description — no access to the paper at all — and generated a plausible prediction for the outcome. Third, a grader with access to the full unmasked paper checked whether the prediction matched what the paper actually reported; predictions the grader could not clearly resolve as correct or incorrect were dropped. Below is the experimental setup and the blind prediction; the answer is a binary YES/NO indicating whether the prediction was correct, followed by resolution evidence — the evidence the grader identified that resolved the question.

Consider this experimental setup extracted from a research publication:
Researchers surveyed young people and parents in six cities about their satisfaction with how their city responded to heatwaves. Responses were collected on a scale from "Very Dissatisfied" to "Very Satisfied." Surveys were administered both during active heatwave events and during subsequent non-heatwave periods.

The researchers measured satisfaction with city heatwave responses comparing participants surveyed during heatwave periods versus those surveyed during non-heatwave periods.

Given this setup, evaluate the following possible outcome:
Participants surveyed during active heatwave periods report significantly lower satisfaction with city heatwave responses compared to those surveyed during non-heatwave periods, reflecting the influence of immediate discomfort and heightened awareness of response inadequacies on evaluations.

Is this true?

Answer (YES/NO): NO